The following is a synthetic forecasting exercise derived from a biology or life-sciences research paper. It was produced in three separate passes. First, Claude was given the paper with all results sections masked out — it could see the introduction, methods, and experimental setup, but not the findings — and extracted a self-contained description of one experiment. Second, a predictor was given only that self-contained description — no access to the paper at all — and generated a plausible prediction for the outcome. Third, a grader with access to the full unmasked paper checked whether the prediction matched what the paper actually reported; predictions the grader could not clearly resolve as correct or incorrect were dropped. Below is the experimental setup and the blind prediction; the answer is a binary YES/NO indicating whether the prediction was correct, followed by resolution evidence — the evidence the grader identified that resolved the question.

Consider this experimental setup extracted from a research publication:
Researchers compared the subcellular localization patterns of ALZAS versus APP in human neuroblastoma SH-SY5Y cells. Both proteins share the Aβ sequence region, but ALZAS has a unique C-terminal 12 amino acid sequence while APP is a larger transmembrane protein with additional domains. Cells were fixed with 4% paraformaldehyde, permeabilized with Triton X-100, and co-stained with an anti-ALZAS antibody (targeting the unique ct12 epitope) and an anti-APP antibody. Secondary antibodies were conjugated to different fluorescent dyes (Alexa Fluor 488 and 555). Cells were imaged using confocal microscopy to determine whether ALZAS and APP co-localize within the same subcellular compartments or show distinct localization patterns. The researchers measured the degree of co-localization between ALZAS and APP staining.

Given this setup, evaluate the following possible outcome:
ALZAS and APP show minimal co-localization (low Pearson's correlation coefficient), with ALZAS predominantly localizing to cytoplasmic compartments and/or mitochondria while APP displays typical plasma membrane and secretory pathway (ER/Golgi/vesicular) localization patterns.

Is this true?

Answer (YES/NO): NO